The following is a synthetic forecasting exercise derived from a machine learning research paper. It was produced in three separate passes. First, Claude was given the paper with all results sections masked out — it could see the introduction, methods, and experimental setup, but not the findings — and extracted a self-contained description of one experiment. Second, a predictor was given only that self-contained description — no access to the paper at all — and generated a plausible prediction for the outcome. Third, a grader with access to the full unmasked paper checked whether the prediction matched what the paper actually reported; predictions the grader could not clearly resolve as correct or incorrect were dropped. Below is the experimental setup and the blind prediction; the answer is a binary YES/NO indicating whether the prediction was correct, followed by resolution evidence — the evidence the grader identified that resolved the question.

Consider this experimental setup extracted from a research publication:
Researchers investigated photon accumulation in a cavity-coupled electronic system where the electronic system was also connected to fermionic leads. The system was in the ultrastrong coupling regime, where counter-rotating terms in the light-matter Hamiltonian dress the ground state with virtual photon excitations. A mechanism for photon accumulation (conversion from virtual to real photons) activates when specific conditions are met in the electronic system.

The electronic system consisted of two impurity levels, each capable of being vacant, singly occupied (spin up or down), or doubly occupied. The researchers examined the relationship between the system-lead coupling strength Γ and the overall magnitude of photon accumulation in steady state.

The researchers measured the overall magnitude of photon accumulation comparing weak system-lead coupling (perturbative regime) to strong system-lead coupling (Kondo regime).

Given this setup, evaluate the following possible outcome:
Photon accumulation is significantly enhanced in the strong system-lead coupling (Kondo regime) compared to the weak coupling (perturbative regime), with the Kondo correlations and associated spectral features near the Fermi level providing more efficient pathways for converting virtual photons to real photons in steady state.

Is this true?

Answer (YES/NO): YES